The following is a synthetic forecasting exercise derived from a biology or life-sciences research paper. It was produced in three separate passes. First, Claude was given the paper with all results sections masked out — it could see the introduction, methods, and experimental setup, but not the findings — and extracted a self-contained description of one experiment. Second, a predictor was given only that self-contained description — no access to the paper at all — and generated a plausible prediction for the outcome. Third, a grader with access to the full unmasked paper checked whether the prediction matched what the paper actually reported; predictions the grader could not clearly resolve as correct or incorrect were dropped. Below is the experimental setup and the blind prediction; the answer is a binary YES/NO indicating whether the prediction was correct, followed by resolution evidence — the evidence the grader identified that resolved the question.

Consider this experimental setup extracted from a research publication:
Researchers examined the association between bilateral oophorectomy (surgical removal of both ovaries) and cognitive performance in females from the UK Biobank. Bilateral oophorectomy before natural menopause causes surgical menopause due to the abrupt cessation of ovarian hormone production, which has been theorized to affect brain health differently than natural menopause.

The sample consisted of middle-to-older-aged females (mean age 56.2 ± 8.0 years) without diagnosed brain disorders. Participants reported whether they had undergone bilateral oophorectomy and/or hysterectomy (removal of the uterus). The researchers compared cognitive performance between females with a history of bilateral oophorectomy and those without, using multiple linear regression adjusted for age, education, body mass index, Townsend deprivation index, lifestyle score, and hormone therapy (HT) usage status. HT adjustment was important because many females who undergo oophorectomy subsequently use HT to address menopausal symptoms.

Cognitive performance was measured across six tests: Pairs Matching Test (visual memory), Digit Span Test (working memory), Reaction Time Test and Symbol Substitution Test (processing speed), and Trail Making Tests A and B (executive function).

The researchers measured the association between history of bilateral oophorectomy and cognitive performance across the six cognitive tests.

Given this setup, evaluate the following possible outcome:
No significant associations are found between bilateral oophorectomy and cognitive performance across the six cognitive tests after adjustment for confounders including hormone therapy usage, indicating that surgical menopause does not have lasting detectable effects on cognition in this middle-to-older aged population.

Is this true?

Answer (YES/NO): YES